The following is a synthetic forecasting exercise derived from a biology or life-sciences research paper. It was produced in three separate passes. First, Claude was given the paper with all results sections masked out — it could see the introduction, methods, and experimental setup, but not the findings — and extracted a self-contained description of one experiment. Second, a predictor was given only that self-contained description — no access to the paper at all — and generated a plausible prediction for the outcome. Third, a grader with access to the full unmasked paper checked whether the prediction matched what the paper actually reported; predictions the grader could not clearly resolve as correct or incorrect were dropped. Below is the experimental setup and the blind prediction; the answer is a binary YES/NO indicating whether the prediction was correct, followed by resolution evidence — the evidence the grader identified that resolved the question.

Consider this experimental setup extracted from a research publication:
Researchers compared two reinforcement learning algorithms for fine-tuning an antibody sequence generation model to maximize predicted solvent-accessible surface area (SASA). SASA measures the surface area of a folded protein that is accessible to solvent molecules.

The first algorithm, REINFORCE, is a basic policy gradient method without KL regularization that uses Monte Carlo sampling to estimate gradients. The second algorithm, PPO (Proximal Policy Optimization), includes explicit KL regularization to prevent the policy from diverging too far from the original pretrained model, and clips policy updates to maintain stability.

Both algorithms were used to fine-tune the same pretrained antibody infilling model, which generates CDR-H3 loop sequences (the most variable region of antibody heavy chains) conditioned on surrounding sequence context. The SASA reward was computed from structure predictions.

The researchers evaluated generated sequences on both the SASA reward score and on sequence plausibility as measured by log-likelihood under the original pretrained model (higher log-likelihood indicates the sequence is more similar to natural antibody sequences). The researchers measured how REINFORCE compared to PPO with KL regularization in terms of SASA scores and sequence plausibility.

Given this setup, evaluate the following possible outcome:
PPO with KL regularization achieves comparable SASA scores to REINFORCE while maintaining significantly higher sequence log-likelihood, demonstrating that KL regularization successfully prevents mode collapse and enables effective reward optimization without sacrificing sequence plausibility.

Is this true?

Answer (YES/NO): NO